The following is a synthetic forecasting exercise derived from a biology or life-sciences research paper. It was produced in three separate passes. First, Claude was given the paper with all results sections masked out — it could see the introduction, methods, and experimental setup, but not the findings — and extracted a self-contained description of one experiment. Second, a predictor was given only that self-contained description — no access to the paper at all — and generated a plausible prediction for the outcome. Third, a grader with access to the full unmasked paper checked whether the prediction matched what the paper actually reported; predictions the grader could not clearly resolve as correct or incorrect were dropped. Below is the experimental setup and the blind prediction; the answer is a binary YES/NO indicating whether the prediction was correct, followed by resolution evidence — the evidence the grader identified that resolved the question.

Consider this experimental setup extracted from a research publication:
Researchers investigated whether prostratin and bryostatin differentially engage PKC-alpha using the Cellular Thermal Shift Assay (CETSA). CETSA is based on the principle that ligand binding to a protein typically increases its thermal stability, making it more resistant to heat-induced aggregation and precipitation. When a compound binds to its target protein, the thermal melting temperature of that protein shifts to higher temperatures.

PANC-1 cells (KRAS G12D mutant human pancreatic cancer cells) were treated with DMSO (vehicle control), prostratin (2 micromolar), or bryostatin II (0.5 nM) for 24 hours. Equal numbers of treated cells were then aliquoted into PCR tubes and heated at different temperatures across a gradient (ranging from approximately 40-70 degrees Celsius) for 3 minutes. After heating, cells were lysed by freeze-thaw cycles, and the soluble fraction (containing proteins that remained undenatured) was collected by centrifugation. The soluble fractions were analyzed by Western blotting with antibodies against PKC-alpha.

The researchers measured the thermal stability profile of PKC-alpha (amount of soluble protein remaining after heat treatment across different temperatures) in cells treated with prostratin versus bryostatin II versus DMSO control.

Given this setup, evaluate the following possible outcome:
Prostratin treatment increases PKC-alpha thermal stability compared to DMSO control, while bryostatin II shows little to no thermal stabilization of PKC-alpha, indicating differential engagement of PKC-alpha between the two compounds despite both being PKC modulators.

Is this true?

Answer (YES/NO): YES